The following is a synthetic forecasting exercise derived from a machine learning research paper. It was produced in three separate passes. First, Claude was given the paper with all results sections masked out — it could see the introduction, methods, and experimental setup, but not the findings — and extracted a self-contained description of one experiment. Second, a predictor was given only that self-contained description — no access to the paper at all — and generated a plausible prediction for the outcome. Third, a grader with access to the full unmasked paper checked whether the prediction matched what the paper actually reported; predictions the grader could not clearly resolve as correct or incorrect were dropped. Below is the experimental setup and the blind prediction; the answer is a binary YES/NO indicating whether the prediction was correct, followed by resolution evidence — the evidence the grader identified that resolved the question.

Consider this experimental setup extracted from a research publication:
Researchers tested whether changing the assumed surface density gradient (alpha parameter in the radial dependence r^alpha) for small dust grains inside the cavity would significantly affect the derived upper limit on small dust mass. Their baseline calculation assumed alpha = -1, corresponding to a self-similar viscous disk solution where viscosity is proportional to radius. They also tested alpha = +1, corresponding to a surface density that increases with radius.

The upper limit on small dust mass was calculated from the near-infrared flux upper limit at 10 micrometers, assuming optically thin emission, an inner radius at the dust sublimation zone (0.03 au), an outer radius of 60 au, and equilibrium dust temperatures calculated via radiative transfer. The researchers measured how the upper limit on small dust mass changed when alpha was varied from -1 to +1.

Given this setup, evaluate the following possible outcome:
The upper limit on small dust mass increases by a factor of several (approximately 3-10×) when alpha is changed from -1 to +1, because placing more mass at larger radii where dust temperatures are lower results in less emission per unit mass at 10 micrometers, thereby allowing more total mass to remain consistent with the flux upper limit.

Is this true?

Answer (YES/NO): NO